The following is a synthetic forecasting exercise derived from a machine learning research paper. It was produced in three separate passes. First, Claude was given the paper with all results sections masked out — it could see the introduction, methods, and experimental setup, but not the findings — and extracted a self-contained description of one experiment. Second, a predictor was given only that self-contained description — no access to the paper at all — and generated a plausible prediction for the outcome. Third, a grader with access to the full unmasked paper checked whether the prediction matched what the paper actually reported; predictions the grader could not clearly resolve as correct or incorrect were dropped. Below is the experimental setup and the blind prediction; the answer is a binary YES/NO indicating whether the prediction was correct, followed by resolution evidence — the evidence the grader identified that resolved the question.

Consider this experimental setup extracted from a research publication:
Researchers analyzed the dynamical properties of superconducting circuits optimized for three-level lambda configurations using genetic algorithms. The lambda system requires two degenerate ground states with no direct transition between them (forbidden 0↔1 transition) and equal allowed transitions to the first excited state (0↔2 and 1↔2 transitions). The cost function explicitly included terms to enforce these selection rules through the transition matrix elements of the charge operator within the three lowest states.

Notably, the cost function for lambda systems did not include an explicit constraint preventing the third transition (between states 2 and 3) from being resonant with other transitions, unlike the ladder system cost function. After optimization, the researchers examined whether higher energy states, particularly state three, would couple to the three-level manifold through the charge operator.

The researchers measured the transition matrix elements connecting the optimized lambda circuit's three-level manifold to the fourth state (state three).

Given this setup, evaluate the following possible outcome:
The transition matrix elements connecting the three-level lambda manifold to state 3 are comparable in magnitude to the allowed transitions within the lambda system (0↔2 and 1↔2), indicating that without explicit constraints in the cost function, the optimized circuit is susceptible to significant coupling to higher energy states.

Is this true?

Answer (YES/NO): NO